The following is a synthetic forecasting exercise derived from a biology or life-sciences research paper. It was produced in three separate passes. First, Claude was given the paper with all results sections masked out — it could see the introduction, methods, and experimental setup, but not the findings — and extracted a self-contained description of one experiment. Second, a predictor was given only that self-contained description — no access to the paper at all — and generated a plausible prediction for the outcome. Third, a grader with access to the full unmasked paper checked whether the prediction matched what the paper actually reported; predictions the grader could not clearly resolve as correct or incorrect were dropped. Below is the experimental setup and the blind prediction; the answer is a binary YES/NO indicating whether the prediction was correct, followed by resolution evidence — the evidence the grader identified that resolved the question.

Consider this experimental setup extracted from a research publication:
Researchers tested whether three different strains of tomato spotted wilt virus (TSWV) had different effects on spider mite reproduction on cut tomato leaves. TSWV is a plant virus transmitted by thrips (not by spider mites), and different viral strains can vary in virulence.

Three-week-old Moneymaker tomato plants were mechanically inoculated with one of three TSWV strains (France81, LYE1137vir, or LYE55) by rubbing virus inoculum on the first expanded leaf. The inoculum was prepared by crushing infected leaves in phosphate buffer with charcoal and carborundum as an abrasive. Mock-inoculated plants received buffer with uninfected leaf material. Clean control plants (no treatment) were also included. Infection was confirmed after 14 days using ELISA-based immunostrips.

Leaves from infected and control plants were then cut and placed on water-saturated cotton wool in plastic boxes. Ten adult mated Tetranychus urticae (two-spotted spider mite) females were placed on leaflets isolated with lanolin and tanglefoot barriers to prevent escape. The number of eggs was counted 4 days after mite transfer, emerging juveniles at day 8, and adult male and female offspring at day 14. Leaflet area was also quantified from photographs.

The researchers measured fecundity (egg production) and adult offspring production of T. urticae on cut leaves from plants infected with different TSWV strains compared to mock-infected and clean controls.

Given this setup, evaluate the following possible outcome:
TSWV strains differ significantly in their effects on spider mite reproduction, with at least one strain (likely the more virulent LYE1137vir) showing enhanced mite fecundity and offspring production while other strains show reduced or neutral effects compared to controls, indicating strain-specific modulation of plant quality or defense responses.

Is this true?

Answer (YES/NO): NO